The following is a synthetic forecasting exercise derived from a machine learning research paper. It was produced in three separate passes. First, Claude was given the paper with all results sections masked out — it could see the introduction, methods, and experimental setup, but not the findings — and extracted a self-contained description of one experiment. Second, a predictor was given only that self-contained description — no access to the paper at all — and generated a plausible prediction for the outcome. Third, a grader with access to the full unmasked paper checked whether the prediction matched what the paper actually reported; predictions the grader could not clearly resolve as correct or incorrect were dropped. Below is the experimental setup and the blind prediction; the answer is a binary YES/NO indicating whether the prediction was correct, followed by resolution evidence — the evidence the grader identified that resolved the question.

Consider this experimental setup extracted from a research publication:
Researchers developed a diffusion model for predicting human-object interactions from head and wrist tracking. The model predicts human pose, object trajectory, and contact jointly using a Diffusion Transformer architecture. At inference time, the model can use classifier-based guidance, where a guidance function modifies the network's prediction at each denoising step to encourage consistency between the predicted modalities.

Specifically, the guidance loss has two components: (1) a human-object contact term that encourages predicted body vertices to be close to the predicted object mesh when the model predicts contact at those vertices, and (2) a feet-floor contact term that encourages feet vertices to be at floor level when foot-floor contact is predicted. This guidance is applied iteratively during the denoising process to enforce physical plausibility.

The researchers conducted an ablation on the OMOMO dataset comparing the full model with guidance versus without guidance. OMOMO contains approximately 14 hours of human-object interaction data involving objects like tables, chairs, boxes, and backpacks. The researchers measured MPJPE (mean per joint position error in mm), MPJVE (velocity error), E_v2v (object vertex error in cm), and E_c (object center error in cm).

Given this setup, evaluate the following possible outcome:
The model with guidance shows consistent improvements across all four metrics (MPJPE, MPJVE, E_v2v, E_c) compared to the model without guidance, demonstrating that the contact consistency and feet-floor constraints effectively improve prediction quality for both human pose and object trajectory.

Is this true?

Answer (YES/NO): NO